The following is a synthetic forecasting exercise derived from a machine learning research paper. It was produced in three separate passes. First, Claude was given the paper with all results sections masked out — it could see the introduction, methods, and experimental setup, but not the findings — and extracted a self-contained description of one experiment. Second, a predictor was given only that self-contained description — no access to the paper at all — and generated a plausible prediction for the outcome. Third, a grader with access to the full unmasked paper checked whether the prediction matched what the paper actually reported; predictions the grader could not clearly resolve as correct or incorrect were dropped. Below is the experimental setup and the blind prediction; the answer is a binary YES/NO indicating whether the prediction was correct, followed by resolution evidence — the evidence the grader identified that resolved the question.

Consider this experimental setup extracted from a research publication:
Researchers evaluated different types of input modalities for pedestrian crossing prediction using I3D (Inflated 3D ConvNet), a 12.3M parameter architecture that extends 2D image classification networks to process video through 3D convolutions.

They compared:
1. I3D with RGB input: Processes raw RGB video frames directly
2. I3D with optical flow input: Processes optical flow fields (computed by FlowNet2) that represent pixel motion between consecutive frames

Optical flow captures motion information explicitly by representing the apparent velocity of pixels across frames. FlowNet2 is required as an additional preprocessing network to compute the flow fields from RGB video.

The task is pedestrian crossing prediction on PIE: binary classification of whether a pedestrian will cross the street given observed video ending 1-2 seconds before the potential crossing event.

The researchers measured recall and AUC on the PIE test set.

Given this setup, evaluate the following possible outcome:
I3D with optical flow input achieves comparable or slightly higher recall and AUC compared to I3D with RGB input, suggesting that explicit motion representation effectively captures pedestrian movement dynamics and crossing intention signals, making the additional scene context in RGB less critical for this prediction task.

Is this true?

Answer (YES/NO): NO